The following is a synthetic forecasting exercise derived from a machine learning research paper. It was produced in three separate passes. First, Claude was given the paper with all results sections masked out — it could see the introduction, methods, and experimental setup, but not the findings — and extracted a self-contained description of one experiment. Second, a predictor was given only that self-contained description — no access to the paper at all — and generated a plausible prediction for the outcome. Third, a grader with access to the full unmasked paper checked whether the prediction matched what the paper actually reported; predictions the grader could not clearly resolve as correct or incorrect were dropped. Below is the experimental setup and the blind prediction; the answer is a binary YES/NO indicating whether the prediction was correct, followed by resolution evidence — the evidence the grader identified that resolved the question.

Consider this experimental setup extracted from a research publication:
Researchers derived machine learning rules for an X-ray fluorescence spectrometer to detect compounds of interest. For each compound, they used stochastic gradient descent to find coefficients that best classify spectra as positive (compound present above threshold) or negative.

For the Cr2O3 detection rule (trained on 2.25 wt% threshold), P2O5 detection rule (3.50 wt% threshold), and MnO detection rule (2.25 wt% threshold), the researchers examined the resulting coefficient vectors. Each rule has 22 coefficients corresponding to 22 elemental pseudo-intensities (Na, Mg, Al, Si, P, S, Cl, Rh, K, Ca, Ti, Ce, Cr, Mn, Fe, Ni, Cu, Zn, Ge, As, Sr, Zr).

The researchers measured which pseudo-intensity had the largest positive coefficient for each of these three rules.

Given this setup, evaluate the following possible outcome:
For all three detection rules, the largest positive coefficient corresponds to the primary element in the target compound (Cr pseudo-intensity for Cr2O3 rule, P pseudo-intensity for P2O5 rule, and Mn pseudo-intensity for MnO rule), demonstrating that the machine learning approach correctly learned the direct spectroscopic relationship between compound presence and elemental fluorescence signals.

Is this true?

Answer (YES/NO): YES